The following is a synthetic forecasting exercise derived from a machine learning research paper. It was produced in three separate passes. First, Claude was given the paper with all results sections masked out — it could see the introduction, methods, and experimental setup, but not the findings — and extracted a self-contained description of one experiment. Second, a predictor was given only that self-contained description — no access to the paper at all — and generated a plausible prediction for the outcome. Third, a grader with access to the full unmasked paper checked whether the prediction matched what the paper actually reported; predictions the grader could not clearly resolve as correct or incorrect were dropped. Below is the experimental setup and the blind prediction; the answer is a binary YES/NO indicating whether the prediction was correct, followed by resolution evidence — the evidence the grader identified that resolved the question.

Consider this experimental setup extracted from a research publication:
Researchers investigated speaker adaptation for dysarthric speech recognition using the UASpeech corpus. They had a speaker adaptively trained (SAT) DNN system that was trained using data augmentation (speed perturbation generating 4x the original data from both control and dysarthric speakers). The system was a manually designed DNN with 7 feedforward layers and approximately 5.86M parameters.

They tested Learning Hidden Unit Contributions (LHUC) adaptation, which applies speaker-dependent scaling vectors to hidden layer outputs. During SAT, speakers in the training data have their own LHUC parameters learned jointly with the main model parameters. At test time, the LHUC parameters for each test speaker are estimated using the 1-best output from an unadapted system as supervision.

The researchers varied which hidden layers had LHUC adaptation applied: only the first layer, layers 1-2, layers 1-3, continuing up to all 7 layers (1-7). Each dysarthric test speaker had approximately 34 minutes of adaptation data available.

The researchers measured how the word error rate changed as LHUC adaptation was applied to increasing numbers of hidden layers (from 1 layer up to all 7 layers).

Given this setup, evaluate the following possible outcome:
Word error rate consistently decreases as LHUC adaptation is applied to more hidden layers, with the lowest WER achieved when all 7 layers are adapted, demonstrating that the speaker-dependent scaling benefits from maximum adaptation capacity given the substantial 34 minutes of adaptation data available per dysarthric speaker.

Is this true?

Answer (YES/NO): NO